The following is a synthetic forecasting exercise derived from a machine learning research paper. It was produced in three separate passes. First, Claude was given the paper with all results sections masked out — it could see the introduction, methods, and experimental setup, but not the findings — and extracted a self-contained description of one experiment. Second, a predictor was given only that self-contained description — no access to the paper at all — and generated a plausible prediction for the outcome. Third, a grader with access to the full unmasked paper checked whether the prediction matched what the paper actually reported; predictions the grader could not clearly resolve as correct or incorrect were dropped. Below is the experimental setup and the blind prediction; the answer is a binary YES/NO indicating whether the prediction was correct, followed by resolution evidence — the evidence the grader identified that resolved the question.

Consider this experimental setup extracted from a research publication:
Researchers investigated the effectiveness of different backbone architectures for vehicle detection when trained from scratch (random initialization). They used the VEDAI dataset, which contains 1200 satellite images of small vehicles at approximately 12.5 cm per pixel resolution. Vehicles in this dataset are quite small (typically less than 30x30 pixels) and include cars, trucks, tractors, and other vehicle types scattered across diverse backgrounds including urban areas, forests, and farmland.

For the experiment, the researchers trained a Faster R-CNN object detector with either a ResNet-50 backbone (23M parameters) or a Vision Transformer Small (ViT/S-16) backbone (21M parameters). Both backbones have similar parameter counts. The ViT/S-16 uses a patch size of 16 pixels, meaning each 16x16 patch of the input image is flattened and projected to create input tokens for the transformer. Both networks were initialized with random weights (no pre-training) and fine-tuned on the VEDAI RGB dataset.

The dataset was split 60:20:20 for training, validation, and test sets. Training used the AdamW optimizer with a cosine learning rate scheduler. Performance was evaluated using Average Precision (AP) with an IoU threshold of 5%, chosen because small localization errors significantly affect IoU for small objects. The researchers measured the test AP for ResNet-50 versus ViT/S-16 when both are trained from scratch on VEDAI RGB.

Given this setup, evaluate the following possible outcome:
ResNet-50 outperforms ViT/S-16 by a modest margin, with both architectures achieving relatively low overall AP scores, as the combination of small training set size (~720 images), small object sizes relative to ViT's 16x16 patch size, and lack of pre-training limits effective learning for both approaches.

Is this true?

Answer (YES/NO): NO